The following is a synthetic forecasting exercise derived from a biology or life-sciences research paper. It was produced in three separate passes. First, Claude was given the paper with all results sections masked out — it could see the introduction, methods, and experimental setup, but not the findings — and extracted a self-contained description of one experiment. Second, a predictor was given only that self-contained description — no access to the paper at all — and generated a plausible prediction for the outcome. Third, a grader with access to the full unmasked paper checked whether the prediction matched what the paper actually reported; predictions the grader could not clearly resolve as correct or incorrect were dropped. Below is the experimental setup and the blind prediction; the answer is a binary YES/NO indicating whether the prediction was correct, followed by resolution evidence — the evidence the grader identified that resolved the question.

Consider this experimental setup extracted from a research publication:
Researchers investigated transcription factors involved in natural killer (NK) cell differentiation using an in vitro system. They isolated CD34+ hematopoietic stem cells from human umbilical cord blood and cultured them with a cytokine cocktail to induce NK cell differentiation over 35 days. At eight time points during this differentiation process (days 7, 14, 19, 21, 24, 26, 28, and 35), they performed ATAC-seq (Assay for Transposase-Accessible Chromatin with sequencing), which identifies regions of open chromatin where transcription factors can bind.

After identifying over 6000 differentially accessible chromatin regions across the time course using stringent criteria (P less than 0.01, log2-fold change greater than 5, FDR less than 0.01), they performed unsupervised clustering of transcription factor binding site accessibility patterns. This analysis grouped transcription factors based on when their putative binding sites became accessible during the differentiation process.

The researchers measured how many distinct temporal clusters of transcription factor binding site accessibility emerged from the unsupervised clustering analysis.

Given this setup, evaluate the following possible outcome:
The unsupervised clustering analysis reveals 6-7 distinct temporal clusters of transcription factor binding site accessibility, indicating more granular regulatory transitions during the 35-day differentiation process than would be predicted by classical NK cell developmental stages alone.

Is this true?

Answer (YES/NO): NO